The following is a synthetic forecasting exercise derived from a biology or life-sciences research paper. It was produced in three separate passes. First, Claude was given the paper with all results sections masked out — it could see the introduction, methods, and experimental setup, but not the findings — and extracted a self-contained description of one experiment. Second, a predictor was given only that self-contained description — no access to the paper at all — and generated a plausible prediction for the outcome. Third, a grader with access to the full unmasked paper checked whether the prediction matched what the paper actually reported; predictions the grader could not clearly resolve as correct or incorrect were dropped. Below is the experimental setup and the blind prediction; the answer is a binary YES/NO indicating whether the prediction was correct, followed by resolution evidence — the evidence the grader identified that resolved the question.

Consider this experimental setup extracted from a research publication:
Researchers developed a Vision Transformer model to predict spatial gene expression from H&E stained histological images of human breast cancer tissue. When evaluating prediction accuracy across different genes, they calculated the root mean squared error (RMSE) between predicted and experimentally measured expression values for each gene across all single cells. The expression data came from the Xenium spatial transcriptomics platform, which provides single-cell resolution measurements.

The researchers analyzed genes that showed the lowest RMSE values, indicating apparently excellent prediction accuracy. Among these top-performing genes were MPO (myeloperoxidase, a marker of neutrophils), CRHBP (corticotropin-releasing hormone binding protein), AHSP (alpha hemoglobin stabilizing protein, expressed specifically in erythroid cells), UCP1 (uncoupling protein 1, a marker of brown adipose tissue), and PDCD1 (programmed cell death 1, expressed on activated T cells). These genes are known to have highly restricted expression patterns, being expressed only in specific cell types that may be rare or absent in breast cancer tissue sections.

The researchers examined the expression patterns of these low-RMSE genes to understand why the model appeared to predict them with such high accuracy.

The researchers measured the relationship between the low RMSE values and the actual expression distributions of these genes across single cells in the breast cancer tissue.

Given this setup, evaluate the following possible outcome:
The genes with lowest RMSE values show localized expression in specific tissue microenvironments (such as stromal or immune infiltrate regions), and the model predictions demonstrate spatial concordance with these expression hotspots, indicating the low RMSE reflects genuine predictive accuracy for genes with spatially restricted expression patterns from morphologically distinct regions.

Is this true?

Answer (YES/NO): NO